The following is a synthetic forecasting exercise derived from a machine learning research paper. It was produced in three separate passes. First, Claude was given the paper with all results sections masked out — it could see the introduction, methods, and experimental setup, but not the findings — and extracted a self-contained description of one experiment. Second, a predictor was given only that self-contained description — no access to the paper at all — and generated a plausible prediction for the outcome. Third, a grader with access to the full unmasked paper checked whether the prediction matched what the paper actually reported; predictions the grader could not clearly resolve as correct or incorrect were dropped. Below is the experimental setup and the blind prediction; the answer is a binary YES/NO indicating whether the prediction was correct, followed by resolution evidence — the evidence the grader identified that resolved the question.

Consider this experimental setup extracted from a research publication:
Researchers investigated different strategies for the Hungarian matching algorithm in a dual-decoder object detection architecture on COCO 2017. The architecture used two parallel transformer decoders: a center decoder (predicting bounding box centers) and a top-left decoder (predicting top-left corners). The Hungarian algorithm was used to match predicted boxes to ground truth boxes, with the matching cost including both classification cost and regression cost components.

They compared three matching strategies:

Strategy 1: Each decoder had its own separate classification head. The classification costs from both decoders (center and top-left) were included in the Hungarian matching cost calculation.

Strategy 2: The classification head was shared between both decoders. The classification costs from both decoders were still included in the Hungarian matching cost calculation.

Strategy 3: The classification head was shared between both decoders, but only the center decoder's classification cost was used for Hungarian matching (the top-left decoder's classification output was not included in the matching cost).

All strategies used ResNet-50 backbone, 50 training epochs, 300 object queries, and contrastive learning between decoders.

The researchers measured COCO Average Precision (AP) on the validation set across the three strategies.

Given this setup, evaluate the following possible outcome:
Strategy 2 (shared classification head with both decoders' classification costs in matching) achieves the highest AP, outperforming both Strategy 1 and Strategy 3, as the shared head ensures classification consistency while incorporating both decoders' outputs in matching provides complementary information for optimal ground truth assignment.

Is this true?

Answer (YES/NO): NO